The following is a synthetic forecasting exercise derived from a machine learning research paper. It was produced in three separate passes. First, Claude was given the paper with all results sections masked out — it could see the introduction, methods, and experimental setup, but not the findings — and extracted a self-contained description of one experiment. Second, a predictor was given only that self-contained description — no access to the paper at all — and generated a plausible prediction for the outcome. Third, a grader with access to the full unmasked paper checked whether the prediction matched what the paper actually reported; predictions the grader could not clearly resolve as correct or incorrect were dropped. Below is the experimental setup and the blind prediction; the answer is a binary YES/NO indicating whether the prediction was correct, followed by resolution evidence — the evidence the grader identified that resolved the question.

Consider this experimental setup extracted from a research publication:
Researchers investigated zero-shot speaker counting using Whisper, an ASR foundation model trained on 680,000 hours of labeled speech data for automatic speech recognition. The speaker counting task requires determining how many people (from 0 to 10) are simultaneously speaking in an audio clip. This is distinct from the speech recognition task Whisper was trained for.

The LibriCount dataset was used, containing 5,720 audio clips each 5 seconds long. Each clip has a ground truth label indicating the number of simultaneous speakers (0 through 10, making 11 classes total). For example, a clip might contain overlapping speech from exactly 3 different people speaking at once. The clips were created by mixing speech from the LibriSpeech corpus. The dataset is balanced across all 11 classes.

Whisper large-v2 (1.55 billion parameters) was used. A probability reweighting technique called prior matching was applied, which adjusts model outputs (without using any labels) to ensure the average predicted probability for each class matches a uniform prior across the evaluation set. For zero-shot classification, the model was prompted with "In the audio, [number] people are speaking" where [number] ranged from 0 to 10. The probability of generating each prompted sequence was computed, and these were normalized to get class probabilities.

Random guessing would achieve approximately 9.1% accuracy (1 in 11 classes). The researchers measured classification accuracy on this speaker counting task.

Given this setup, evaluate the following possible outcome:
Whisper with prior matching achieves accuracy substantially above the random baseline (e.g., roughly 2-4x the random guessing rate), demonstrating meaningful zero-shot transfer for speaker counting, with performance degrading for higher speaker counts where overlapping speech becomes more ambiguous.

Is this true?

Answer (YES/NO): NO